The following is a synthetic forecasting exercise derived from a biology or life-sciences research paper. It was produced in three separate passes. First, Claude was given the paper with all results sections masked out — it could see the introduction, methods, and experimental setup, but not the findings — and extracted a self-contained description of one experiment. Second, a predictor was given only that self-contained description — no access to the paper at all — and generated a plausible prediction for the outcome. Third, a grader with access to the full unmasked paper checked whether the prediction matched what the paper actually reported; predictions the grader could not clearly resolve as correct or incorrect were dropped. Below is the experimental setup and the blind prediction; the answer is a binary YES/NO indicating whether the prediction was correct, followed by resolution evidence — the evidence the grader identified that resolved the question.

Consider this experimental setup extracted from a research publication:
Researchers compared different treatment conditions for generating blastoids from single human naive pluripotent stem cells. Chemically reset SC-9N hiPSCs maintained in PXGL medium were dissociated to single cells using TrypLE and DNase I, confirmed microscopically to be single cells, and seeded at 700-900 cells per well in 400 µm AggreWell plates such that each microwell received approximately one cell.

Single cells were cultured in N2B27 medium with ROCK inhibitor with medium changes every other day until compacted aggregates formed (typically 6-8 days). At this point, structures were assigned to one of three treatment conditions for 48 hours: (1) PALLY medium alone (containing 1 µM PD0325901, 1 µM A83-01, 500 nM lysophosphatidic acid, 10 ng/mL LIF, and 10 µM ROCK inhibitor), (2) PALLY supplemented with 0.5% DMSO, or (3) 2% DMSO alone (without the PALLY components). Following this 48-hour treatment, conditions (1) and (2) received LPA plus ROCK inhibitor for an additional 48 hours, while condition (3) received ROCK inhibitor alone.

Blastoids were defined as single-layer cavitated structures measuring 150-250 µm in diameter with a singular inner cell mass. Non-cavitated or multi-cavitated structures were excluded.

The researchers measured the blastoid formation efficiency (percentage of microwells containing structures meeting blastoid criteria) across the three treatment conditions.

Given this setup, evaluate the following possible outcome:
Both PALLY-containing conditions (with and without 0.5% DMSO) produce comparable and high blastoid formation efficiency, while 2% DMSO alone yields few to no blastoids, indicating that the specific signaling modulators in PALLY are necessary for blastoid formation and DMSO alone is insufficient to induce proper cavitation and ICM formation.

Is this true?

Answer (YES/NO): NO